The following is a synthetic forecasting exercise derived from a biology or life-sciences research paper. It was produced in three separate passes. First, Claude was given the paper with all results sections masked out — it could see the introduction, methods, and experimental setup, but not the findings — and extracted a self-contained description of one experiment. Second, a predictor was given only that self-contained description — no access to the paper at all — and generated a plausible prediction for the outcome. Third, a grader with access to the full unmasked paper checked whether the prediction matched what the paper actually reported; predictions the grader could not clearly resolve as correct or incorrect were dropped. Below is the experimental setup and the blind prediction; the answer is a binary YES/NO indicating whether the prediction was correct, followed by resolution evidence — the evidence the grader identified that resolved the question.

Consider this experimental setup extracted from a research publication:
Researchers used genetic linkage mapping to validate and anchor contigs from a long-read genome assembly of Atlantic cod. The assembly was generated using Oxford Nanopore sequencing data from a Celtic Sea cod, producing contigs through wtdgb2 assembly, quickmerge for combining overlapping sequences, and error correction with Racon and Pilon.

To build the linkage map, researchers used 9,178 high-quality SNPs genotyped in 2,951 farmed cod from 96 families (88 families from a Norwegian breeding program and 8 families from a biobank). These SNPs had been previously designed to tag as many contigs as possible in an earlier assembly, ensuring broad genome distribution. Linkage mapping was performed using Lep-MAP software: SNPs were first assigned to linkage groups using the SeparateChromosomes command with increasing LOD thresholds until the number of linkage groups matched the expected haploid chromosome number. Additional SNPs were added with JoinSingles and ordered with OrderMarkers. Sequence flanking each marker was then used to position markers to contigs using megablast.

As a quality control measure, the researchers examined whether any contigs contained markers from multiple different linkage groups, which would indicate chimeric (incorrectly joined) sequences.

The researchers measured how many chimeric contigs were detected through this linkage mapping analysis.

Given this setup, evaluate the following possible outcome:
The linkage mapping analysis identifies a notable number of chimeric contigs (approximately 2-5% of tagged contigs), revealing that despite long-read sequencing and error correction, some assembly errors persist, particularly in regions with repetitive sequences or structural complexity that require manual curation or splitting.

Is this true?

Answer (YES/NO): NO